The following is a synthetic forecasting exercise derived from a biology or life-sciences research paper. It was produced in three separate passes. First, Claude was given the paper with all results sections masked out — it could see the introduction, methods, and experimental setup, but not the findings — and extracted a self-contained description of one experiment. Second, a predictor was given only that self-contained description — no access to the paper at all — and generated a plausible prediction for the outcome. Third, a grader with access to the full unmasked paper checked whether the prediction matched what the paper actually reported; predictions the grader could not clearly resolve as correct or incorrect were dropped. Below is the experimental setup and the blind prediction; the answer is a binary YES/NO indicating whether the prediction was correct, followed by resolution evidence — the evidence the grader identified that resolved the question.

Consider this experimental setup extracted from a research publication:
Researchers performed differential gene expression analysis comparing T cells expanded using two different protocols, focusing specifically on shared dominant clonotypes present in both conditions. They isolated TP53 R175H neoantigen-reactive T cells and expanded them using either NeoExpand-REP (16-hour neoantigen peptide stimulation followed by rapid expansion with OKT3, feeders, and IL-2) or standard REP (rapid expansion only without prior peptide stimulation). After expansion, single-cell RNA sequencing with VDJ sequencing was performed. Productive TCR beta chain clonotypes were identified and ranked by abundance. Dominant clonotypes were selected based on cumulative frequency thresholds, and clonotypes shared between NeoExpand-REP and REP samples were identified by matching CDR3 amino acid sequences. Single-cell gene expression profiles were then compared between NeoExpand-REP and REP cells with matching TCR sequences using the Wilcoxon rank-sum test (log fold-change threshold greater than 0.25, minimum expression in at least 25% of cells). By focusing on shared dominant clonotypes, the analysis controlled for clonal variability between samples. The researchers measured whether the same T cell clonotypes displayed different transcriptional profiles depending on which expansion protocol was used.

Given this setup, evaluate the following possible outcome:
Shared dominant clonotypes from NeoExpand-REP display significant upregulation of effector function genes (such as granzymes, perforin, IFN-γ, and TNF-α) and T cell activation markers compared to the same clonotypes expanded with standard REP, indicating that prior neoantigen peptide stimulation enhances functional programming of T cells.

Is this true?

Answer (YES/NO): NO